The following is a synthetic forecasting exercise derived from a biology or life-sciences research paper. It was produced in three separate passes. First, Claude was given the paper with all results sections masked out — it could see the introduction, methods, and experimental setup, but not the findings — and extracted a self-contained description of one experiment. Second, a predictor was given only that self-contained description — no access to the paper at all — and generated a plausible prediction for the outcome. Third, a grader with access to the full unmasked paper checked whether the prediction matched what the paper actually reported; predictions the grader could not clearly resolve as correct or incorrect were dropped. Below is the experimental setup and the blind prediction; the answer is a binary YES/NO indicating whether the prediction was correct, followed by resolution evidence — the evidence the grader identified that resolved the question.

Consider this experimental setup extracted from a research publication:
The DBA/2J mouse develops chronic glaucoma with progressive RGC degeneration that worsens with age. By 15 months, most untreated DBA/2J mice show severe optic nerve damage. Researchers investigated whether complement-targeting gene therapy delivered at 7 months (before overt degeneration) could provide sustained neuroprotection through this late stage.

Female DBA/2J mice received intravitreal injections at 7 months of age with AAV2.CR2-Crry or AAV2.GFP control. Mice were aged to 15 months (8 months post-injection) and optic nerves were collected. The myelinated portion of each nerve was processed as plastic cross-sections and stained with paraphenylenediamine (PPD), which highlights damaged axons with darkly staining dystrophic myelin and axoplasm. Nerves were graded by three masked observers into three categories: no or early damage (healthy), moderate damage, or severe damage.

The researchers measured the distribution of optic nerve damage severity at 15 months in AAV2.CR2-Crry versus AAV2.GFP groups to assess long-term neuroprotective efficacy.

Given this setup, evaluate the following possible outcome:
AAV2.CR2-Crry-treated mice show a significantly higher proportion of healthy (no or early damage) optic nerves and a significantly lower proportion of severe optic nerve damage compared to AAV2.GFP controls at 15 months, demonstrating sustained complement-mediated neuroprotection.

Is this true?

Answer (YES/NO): YES